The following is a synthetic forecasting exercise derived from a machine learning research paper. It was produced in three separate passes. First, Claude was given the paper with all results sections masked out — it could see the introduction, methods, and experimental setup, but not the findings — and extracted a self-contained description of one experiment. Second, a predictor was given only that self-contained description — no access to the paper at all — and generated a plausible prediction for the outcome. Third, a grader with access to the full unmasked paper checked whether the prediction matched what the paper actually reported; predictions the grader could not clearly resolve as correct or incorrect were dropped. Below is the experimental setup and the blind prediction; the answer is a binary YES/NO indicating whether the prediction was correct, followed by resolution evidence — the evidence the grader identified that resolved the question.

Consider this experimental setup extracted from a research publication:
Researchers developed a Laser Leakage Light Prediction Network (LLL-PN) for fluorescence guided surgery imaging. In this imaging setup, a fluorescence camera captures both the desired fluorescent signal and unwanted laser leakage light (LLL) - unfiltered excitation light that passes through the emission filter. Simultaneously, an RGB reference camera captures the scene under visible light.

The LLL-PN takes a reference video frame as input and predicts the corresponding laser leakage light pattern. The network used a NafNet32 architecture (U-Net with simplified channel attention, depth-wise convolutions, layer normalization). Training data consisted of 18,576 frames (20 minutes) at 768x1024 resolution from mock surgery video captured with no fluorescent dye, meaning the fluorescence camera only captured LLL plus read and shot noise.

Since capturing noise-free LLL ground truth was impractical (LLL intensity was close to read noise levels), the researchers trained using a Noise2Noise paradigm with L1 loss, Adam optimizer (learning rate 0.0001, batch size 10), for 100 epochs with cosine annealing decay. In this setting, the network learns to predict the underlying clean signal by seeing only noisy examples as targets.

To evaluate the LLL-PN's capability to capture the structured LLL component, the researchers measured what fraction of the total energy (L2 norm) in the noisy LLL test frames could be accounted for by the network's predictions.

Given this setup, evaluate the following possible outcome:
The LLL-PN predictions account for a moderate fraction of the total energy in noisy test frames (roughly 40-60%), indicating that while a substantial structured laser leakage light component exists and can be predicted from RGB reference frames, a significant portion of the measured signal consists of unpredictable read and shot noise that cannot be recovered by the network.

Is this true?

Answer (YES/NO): YES